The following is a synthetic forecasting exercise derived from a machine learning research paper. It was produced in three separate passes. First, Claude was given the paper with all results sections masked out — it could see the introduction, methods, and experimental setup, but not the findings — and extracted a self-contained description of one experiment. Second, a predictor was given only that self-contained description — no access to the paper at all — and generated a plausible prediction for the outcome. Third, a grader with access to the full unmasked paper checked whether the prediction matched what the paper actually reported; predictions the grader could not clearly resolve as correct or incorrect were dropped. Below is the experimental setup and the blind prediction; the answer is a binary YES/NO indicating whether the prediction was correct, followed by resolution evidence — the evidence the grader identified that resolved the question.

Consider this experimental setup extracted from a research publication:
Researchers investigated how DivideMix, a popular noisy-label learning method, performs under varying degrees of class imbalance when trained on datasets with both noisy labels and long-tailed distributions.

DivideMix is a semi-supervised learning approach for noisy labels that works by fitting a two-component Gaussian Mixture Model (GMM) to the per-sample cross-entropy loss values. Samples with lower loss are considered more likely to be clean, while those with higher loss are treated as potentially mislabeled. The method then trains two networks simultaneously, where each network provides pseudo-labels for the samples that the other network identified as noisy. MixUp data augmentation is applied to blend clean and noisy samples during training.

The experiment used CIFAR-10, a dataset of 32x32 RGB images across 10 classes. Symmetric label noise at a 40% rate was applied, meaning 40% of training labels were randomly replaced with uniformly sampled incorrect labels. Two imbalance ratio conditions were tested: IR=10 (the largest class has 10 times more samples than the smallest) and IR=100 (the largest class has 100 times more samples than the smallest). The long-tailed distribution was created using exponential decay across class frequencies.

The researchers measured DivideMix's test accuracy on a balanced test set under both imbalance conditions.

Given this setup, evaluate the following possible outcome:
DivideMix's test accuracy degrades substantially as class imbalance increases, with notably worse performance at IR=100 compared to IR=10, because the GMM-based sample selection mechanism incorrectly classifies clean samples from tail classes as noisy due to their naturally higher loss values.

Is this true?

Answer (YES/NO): YES